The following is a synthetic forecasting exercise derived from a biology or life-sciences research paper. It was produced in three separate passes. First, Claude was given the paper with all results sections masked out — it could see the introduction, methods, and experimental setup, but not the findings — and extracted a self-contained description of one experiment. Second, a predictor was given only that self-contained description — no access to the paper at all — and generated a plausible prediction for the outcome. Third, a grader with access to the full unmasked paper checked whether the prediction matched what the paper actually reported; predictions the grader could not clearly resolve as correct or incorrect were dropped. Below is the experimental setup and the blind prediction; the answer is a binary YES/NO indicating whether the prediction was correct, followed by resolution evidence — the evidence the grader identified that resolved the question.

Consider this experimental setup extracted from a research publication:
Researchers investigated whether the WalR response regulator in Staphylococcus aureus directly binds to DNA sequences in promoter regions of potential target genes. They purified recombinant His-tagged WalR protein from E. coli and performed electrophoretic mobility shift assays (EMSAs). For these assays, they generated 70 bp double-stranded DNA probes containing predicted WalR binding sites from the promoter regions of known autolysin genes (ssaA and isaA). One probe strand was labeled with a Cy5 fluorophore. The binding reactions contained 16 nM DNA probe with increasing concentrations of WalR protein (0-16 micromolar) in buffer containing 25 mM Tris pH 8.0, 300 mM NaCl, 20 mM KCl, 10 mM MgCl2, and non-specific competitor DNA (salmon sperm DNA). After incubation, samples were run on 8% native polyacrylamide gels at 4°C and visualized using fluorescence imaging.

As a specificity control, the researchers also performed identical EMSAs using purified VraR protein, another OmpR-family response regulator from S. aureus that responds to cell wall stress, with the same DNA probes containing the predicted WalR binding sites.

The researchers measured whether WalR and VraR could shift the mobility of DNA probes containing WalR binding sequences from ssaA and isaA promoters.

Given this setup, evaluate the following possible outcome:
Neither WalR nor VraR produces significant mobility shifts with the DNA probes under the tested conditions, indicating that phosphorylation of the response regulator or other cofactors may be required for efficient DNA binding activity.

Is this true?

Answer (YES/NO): NO